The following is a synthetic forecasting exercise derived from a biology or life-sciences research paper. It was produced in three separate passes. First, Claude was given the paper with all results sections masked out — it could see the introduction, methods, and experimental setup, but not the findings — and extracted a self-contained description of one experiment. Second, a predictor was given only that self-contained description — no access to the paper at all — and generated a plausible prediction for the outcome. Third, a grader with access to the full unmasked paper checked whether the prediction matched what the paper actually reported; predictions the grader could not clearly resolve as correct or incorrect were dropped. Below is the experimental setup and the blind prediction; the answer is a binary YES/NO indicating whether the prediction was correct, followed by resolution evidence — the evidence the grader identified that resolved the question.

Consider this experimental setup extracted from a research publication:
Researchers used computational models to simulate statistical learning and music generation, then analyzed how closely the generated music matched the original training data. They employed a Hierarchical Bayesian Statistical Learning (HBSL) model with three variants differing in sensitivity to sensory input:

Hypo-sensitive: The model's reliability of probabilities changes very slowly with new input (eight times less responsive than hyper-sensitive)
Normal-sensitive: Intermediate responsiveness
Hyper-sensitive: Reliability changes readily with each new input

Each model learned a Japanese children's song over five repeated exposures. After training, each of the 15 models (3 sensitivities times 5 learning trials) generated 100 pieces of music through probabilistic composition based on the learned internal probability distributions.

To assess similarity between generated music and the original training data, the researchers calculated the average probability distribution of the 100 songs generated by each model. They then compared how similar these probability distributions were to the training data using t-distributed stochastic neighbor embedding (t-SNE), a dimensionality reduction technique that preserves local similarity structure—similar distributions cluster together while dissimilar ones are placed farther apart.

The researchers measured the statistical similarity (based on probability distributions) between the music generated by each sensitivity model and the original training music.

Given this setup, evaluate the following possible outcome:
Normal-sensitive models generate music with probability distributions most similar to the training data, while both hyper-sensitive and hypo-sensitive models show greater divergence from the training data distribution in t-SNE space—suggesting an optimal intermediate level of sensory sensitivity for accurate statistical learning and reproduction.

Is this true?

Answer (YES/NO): NO